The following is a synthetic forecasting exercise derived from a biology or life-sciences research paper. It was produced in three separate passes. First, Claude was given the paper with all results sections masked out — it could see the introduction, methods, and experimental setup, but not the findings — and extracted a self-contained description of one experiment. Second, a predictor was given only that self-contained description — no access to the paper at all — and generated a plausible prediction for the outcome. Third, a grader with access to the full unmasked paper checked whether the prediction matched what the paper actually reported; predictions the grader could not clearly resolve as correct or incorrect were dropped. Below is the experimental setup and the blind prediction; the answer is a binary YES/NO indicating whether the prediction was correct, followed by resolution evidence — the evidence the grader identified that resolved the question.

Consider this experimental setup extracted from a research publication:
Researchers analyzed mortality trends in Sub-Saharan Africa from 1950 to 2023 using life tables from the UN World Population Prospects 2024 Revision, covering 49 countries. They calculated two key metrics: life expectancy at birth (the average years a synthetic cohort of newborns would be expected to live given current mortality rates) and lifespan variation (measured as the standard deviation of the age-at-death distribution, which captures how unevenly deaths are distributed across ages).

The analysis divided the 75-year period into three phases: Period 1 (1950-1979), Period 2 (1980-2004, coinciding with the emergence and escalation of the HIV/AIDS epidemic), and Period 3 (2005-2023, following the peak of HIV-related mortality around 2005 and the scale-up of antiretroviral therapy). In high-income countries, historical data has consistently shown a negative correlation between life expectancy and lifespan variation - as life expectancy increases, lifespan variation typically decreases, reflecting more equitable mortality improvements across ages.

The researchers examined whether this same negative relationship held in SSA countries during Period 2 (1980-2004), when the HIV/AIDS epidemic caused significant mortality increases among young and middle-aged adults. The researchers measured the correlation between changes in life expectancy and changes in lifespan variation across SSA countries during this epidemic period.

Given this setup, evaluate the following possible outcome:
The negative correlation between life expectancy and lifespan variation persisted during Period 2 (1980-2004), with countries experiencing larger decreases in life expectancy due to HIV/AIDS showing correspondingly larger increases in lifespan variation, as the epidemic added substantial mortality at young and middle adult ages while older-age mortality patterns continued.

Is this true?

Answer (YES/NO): NO